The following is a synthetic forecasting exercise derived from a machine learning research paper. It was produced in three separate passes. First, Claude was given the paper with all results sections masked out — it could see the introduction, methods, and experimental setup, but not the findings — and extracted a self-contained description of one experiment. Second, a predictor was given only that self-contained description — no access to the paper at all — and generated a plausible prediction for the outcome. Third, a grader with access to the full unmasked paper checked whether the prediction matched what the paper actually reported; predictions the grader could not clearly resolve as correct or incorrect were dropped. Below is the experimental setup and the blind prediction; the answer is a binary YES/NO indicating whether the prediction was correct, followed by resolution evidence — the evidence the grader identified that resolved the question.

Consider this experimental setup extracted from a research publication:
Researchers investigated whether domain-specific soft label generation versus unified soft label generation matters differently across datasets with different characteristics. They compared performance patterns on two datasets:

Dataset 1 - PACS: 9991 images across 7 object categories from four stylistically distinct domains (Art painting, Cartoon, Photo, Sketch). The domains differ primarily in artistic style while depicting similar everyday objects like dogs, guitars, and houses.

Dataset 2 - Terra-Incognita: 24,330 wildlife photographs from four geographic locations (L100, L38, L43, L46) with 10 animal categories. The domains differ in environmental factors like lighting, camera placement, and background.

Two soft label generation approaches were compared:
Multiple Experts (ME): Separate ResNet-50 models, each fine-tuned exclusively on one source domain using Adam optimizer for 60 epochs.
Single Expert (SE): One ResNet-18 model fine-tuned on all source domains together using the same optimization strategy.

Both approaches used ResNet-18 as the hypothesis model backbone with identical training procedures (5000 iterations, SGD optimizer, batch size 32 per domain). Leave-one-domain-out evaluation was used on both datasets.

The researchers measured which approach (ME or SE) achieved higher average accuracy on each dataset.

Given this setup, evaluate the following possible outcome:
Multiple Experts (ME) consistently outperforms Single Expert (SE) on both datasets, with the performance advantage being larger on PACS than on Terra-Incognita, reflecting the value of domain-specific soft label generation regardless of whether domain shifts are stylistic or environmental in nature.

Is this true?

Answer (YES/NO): NO